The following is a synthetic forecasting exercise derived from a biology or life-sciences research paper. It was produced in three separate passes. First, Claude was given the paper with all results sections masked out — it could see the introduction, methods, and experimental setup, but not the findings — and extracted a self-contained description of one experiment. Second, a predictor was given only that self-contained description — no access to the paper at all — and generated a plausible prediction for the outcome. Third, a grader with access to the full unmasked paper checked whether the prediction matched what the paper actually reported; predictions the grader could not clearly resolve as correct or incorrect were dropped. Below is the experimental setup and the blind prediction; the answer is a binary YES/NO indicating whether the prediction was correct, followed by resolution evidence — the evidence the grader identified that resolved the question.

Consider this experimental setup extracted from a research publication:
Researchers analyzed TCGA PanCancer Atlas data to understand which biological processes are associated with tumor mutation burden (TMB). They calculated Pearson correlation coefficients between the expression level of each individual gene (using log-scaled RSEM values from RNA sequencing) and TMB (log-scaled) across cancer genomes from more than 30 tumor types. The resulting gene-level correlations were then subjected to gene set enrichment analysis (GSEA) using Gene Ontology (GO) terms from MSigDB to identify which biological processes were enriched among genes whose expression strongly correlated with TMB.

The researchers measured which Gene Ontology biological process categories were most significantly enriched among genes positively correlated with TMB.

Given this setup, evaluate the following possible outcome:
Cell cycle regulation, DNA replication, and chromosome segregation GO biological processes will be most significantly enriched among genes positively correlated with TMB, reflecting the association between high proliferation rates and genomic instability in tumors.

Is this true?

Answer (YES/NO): YES